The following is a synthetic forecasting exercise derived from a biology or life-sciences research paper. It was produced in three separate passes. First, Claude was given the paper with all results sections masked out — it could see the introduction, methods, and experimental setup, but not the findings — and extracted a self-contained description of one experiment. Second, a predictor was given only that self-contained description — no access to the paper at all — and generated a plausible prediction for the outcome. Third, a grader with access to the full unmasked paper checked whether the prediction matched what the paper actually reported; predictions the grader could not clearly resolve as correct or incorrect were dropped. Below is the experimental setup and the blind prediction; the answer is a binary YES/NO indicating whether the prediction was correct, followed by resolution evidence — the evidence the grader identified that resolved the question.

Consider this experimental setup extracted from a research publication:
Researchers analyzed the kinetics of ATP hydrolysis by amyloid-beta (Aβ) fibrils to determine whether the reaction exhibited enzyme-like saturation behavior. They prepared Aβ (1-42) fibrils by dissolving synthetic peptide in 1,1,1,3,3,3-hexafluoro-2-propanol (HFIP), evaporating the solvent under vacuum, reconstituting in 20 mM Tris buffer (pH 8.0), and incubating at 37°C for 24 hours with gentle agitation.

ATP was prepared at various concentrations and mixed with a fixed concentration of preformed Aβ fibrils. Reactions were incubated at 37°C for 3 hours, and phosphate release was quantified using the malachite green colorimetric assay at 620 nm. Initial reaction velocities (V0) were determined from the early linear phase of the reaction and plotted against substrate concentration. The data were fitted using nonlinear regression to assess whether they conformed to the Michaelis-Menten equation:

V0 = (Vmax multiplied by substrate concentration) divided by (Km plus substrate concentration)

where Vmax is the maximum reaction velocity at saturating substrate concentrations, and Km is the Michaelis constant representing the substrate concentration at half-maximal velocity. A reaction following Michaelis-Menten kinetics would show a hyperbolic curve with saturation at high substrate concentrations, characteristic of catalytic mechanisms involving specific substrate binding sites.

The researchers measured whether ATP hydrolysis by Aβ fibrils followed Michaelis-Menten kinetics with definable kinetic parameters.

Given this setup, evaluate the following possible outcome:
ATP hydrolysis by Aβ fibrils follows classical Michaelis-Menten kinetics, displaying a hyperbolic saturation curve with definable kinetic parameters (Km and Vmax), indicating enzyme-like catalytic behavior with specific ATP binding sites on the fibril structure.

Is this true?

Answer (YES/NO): YES